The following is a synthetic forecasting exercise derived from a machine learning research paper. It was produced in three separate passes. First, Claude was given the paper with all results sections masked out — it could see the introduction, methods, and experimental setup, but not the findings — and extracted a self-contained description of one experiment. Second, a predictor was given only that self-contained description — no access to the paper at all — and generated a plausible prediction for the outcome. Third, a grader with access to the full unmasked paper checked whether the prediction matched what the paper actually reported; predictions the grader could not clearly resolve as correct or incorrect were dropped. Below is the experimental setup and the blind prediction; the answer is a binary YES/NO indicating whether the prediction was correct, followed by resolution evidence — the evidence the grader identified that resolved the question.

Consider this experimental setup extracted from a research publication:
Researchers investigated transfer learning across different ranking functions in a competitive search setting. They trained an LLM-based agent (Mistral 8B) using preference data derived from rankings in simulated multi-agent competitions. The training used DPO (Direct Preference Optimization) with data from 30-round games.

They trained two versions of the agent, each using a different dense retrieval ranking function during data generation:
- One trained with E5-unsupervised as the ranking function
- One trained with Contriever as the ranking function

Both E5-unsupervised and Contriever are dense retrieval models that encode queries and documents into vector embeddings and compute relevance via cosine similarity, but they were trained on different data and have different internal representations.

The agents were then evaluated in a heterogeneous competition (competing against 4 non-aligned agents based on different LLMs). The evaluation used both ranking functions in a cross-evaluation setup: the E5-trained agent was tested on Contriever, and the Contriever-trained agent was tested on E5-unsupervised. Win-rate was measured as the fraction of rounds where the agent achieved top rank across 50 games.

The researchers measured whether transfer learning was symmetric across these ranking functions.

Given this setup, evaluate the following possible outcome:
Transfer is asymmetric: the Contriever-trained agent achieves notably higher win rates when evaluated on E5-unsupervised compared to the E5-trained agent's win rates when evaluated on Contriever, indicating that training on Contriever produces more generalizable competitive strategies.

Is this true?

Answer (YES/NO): YES